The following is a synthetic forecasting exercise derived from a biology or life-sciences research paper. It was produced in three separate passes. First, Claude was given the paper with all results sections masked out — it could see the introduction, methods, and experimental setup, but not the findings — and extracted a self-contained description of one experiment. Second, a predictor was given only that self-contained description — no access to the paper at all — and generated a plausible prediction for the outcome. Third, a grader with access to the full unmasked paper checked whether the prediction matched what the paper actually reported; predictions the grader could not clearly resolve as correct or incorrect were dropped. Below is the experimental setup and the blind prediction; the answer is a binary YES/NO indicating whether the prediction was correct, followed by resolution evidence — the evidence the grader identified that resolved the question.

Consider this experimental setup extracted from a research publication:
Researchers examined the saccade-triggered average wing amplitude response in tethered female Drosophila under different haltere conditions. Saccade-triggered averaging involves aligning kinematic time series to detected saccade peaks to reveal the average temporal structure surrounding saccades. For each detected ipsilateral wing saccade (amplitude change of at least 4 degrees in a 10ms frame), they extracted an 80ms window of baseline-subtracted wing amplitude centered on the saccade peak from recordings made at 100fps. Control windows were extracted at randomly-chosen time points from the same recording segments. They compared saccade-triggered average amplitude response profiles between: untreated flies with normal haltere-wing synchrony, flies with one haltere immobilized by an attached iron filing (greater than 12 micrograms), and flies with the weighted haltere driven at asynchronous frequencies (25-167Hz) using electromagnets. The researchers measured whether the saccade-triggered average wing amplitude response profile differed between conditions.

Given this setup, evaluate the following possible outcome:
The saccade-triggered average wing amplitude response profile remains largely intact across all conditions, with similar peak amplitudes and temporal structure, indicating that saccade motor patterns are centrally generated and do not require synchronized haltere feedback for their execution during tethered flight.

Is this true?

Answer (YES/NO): NO